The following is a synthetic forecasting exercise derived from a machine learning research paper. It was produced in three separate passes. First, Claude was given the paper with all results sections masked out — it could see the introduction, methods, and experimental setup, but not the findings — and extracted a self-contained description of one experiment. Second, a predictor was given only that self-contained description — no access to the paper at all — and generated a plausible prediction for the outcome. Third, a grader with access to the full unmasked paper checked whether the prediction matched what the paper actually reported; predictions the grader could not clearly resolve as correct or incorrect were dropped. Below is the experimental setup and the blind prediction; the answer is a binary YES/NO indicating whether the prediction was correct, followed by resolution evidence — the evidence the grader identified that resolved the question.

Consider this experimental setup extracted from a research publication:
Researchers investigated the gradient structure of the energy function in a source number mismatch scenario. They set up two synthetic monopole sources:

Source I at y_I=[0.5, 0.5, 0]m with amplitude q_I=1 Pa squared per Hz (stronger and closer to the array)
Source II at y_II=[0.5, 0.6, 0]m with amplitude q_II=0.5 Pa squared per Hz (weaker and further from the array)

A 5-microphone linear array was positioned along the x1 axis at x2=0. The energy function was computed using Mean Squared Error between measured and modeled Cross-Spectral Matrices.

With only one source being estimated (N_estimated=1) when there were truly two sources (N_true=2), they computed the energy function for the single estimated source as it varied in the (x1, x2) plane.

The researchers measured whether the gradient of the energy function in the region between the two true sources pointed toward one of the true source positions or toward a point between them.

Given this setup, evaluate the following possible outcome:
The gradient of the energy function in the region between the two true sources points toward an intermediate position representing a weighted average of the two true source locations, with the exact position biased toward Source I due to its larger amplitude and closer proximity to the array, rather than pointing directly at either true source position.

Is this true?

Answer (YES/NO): NO